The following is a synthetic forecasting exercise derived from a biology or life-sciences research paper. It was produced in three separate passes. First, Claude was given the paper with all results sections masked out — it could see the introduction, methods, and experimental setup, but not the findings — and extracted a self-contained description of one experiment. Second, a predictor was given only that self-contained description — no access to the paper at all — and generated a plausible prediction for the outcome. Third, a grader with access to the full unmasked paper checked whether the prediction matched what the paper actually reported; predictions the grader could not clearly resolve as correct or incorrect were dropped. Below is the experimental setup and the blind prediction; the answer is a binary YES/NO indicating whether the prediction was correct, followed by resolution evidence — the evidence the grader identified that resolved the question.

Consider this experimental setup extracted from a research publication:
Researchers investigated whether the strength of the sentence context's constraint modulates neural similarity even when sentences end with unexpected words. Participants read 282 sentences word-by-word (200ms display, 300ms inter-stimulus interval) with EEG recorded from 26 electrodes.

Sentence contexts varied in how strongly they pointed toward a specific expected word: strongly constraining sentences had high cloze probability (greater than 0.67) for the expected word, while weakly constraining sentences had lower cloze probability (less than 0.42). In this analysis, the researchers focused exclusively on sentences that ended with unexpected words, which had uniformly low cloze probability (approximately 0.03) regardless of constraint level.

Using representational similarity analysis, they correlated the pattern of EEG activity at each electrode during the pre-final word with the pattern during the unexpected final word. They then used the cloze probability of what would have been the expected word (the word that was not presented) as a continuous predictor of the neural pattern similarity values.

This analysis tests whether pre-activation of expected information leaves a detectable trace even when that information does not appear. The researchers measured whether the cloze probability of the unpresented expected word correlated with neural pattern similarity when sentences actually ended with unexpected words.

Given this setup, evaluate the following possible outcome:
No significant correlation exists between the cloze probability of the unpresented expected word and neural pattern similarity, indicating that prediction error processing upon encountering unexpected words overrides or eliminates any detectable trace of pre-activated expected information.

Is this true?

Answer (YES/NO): NO